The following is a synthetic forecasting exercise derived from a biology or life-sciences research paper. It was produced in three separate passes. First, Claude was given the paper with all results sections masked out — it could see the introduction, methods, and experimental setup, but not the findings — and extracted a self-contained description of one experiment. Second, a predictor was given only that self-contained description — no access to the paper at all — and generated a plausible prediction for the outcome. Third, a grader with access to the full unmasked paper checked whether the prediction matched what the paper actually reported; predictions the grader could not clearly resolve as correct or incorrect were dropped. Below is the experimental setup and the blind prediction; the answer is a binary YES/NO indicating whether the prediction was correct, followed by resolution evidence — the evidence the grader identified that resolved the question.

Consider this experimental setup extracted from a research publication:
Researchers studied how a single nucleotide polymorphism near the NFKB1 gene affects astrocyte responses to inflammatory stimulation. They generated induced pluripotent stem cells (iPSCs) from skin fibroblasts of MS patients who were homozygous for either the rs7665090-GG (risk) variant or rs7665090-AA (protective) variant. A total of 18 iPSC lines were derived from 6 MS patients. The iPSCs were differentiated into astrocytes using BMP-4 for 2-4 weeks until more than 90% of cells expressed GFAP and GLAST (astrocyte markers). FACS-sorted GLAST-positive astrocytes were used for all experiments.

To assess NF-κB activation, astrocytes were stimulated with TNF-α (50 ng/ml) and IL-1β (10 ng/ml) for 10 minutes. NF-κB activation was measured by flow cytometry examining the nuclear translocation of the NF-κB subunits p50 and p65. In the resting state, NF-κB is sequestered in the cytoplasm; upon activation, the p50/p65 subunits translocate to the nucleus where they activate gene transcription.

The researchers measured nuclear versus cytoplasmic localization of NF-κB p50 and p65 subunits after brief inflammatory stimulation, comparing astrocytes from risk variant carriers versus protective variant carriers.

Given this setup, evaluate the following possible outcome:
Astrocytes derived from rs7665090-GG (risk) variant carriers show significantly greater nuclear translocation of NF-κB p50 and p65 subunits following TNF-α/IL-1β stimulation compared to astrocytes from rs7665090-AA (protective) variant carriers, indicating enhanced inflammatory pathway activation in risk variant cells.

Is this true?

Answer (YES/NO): YES